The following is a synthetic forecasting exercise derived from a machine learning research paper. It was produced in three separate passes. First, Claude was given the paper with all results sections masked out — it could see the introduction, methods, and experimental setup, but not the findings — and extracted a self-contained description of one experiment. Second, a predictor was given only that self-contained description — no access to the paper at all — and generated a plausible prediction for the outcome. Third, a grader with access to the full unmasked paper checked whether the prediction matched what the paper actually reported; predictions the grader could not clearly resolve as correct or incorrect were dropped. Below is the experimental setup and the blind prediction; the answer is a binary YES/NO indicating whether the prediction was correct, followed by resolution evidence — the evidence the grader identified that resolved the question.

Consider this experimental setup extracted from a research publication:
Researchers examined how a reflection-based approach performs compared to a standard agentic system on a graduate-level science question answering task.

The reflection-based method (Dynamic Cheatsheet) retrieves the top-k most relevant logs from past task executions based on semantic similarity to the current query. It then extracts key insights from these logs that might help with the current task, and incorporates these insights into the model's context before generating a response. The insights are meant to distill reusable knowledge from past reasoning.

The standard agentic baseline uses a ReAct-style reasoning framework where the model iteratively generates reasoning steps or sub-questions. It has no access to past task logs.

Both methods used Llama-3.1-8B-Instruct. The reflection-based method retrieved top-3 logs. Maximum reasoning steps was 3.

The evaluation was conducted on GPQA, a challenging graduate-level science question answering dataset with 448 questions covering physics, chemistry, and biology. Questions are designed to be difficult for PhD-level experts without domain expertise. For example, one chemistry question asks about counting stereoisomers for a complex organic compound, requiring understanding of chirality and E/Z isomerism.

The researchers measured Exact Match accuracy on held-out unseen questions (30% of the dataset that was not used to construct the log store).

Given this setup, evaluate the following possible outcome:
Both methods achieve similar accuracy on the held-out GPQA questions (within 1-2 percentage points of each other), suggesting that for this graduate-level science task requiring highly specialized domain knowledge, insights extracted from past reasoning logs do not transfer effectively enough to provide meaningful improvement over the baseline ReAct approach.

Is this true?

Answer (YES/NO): YES